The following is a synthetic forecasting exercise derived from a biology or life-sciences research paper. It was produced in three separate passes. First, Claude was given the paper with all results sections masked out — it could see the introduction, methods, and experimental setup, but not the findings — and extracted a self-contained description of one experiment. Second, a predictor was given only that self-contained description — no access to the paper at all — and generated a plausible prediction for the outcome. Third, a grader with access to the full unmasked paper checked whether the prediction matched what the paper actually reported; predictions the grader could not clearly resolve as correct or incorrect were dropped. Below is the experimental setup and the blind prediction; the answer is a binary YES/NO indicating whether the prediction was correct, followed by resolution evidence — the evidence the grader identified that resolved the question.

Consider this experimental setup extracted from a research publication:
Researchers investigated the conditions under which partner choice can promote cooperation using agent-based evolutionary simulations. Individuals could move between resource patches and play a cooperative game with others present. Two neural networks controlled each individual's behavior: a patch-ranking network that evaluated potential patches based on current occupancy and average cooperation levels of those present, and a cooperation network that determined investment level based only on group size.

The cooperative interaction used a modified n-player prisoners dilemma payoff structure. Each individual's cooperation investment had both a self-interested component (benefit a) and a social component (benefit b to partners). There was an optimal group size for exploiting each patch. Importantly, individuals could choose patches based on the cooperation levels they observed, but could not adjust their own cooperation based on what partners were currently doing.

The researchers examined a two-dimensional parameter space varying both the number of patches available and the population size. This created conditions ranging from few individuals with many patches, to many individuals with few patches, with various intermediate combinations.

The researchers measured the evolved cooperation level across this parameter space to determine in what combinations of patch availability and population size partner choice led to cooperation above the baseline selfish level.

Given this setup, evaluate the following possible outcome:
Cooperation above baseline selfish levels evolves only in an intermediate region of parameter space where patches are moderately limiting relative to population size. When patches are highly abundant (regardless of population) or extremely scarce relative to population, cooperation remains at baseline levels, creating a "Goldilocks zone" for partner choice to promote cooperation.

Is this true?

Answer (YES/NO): NO